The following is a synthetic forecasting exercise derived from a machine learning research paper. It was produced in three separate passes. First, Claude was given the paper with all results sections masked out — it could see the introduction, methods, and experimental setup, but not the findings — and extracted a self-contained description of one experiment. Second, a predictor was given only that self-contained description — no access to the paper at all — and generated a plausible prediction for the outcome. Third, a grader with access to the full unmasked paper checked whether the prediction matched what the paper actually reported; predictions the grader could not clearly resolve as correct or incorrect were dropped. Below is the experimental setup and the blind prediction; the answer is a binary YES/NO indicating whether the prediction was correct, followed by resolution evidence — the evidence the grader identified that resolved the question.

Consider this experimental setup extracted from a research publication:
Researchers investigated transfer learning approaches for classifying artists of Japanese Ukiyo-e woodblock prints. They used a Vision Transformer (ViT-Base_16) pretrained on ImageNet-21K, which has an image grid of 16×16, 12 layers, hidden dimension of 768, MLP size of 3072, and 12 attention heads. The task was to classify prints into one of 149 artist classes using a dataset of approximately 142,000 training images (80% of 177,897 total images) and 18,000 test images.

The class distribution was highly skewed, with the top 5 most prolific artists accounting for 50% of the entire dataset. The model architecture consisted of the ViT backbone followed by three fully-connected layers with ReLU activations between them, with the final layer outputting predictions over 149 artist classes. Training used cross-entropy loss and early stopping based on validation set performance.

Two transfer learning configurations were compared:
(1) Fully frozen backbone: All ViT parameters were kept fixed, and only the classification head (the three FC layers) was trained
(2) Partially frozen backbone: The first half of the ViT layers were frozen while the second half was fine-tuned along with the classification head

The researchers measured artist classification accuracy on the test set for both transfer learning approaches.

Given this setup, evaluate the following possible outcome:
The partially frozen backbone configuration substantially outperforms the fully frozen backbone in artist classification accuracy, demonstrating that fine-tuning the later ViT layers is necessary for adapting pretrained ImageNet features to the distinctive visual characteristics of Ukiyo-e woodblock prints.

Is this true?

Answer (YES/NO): YES